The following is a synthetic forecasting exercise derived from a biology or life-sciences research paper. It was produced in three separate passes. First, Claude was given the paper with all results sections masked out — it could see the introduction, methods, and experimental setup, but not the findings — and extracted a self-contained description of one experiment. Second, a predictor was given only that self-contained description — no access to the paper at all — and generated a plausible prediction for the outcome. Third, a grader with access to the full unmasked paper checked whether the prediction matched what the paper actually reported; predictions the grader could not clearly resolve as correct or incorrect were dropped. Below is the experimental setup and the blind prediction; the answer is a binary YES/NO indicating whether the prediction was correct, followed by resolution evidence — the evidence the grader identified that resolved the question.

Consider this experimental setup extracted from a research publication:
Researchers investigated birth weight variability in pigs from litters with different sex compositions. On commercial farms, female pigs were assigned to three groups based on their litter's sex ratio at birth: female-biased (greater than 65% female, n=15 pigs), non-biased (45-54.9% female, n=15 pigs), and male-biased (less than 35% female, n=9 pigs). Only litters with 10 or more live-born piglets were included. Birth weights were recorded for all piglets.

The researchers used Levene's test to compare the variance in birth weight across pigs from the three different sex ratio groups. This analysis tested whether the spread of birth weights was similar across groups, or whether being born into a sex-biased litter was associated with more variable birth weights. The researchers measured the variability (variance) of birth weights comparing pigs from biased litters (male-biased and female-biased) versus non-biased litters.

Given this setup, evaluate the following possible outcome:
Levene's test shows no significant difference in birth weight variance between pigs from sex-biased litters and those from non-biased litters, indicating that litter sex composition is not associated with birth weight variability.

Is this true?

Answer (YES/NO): NO